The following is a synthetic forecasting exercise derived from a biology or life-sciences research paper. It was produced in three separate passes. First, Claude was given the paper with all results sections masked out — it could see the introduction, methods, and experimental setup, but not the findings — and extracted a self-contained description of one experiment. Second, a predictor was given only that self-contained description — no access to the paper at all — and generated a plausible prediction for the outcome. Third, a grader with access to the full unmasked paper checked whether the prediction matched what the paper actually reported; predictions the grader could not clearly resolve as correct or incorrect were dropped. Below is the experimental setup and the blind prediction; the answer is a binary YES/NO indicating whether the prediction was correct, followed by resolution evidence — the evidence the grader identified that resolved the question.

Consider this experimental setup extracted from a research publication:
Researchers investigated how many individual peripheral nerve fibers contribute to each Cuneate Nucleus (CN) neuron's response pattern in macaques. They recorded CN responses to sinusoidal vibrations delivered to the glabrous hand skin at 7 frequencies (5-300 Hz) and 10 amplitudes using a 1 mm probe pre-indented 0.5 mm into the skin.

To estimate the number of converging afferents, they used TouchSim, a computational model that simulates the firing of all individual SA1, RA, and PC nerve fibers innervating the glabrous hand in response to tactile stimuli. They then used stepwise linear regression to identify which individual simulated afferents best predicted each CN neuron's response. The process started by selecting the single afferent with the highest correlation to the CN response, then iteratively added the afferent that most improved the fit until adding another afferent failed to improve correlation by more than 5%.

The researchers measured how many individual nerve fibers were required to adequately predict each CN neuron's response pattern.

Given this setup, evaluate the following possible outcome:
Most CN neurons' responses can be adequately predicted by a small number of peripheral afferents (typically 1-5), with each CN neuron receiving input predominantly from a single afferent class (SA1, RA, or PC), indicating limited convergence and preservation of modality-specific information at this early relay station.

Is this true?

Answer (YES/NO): NO